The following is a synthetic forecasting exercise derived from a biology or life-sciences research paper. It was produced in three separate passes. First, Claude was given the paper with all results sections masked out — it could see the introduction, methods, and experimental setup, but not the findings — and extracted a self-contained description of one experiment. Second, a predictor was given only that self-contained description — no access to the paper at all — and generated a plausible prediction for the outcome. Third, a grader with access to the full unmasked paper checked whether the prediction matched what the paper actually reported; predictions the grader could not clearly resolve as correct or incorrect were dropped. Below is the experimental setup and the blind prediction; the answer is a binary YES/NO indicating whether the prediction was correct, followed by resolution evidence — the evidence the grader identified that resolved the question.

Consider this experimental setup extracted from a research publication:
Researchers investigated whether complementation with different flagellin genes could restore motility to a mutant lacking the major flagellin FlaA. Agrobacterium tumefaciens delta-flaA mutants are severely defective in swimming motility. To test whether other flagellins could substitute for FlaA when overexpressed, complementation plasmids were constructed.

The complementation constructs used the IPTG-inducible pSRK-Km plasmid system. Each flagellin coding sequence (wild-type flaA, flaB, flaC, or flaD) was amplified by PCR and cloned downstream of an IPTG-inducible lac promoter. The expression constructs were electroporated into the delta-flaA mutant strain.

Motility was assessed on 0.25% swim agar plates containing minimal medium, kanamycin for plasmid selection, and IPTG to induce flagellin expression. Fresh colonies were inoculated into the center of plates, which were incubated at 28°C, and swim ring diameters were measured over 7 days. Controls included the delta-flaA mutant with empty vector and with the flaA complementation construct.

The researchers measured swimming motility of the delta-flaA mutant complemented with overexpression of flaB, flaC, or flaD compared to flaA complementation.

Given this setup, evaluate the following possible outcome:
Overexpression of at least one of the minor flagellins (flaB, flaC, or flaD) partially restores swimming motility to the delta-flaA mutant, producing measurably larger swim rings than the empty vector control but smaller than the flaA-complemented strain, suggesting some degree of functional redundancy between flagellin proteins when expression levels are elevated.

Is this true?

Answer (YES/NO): YES